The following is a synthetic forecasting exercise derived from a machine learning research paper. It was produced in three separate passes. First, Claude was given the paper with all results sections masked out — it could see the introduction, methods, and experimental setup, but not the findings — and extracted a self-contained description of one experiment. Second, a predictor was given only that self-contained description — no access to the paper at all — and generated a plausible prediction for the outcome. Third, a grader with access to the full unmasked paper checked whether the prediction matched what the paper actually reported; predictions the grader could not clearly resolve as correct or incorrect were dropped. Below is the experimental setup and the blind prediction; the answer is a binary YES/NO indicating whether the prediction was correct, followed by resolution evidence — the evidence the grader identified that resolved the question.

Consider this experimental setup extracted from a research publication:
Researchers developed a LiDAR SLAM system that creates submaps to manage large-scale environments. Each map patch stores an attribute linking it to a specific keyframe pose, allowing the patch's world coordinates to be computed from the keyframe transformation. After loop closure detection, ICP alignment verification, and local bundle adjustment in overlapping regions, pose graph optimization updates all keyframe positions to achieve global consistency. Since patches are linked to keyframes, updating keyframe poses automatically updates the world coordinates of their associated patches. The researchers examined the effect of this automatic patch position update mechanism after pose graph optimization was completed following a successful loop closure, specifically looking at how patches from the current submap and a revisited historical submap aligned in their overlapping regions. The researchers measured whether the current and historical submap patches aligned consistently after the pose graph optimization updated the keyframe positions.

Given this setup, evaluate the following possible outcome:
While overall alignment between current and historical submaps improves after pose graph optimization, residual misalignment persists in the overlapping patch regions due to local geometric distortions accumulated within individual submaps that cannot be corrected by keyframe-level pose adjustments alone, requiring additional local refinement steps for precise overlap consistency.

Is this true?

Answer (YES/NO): YES